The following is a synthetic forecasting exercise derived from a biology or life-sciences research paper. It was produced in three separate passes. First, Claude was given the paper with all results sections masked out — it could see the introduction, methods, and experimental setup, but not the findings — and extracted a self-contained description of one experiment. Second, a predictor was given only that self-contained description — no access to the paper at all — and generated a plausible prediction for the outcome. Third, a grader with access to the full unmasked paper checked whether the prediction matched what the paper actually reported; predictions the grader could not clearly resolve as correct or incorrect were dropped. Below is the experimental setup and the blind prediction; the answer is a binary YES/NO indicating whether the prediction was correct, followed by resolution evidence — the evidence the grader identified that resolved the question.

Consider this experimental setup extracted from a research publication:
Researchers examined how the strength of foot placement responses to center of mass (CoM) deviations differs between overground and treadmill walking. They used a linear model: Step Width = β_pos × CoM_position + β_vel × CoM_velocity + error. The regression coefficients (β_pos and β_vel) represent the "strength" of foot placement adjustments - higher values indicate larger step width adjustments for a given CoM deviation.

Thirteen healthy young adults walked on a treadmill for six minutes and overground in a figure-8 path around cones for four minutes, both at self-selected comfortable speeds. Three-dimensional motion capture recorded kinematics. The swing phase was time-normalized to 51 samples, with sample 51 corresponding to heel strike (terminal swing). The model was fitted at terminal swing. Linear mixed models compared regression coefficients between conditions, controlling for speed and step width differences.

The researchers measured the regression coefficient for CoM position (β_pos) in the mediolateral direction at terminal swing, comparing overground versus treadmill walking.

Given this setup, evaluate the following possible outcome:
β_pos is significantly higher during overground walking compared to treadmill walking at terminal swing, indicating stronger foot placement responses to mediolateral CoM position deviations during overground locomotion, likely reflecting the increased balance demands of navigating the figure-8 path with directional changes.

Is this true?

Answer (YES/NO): NO